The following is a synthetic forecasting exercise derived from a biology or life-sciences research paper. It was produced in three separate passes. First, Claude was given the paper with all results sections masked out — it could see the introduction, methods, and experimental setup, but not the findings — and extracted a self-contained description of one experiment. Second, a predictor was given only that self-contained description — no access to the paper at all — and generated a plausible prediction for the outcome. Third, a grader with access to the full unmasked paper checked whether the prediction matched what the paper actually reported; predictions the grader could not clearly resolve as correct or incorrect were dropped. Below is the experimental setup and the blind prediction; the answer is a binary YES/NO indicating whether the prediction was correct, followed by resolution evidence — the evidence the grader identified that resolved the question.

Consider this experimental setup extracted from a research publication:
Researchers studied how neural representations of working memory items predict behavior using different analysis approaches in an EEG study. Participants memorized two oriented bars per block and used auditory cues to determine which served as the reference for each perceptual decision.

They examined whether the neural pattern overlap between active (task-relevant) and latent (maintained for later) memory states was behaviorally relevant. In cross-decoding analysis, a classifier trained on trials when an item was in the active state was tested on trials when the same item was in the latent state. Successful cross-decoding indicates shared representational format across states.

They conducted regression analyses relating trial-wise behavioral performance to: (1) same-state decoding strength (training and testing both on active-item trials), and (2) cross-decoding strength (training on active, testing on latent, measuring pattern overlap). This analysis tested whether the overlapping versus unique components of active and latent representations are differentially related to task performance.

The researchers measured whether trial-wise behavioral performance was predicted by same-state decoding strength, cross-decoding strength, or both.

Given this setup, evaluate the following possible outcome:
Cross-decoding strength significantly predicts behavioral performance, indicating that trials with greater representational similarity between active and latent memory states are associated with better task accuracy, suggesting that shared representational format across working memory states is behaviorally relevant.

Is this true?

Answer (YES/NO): NO